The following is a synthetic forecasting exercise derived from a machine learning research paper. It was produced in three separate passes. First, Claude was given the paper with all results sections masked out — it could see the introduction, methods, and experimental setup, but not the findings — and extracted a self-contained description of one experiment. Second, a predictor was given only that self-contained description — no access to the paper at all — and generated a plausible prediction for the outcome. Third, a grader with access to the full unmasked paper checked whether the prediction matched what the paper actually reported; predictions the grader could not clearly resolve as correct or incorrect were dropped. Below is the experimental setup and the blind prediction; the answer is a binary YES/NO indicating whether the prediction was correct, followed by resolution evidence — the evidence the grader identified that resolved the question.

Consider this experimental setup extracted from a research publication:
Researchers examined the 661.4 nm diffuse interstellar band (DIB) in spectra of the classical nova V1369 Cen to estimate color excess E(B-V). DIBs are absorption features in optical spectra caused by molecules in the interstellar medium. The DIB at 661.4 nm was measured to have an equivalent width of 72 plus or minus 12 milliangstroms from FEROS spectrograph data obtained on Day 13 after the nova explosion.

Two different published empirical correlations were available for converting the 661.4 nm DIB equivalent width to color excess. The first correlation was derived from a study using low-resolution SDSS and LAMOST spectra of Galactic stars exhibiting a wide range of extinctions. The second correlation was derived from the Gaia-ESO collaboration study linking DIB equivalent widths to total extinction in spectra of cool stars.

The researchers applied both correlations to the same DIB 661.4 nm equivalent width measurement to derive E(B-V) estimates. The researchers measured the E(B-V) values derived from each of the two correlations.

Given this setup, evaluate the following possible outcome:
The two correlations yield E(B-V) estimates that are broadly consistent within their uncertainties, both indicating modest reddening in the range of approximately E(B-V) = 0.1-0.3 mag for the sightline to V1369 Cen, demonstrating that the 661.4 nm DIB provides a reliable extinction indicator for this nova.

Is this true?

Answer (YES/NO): NO